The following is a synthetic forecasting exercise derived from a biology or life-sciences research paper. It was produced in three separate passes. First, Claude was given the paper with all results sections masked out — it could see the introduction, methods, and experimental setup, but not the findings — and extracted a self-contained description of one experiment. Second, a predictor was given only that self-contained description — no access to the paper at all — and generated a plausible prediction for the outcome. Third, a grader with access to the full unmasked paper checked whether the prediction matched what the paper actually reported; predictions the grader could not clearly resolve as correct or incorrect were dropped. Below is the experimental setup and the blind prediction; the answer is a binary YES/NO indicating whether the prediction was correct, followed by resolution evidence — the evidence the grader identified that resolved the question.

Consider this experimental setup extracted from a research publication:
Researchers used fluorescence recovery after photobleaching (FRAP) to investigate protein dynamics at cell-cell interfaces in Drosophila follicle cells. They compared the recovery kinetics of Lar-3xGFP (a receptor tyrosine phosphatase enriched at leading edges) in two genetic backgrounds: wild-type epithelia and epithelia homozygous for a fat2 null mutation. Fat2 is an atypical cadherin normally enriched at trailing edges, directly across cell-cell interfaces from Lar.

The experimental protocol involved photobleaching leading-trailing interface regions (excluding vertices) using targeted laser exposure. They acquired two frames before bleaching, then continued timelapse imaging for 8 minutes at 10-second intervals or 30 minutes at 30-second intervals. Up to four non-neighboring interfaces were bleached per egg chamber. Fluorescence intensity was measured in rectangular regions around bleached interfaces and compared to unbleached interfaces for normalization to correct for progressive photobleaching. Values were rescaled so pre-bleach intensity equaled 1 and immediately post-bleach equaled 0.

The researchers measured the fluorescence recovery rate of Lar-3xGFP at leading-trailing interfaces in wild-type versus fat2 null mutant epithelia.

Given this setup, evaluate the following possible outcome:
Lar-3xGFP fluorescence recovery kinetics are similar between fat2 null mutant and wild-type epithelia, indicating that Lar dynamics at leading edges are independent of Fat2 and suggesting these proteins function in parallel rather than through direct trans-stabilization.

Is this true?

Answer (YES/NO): NO